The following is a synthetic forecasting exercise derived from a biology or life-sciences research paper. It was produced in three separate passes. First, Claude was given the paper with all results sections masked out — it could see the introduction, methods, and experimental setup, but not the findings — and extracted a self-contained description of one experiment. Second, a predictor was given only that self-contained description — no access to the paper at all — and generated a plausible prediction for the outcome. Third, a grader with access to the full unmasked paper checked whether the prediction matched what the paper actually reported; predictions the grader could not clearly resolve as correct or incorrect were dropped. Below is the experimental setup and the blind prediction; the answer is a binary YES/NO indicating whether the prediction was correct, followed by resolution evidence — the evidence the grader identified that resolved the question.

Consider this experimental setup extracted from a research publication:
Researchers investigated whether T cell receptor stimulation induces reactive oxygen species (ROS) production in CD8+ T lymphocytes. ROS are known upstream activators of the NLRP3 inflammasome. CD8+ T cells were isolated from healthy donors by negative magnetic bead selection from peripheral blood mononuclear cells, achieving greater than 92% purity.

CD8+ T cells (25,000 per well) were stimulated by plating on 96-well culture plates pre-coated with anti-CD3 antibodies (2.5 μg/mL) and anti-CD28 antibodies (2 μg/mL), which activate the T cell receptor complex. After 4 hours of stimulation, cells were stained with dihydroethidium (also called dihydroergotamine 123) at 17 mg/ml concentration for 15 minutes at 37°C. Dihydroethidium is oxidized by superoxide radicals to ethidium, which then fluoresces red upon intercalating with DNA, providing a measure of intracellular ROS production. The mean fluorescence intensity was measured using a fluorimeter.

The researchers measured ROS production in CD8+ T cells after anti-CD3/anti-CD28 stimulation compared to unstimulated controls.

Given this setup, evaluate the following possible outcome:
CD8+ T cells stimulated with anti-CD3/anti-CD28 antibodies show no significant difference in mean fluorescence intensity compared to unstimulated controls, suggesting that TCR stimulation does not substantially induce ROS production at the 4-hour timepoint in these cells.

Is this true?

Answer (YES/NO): YES